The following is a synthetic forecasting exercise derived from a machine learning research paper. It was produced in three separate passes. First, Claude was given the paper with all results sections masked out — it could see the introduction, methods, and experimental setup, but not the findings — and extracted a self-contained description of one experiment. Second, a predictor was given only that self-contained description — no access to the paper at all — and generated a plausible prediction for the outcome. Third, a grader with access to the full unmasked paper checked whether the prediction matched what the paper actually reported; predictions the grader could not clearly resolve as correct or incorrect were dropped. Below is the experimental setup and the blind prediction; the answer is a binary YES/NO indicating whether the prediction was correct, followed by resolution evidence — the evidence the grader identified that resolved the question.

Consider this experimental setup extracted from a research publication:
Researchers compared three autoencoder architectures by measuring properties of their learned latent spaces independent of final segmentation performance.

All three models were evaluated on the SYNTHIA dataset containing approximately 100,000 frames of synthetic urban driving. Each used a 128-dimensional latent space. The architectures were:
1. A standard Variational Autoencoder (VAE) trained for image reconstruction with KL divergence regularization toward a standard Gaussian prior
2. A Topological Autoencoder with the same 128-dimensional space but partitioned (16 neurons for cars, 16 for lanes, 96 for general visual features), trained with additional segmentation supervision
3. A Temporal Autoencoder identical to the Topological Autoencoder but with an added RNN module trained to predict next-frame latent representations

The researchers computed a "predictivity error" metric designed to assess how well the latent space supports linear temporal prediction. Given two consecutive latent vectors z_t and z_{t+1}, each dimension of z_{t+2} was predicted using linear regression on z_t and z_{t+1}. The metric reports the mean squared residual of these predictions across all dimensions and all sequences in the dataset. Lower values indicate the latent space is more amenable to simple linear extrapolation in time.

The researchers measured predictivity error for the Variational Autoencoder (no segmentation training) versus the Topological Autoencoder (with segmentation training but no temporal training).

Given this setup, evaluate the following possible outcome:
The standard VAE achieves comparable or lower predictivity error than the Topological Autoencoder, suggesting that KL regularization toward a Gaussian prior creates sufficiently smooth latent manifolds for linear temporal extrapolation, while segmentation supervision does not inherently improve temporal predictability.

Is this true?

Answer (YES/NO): YES